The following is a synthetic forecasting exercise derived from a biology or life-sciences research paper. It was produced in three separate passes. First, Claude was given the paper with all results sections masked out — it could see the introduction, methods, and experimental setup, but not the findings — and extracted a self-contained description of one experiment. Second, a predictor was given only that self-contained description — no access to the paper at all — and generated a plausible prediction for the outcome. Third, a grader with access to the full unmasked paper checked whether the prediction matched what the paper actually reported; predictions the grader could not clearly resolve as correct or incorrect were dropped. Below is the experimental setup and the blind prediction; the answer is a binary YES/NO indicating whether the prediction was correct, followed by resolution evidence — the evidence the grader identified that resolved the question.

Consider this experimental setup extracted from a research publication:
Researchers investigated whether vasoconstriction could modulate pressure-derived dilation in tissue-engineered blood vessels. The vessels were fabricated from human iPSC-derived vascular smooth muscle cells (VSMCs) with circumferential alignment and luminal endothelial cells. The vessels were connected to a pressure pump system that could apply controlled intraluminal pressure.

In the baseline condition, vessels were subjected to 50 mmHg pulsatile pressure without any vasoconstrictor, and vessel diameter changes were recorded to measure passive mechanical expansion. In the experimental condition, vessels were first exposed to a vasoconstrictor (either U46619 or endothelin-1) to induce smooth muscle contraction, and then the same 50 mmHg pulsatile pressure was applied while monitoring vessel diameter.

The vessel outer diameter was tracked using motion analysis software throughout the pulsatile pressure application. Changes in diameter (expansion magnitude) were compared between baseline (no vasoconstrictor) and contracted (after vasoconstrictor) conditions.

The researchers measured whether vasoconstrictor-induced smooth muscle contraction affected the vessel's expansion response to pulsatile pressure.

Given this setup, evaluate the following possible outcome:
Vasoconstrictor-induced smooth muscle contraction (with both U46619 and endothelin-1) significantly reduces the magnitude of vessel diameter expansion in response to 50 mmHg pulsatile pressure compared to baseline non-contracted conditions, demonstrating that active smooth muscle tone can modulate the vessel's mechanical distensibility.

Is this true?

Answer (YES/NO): NO